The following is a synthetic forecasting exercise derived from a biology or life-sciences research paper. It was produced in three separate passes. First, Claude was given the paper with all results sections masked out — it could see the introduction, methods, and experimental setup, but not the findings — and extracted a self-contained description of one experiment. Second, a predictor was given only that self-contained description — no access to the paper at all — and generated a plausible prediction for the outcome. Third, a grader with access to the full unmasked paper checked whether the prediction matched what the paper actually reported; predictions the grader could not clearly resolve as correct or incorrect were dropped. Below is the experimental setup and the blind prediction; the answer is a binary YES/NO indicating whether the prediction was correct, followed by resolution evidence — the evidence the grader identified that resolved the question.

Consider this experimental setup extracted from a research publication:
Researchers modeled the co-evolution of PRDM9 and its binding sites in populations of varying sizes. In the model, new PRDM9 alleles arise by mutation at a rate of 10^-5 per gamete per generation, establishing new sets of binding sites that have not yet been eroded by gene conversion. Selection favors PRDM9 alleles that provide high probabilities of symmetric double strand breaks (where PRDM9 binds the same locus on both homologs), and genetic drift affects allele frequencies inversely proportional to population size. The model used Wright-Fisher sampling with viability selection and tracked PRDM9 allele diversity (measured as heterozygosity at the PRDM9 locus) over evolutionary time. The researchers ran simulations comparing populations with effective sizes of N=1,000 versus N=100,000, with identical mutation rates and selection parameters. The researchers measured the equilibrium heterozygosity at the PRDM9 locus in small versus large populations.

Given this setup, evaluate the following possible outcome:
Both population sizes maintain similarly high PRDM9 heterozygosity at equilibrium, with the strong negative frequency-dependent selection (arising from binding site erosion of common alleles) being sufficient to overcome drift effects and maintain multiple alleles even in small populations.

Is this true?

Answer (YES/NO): NO